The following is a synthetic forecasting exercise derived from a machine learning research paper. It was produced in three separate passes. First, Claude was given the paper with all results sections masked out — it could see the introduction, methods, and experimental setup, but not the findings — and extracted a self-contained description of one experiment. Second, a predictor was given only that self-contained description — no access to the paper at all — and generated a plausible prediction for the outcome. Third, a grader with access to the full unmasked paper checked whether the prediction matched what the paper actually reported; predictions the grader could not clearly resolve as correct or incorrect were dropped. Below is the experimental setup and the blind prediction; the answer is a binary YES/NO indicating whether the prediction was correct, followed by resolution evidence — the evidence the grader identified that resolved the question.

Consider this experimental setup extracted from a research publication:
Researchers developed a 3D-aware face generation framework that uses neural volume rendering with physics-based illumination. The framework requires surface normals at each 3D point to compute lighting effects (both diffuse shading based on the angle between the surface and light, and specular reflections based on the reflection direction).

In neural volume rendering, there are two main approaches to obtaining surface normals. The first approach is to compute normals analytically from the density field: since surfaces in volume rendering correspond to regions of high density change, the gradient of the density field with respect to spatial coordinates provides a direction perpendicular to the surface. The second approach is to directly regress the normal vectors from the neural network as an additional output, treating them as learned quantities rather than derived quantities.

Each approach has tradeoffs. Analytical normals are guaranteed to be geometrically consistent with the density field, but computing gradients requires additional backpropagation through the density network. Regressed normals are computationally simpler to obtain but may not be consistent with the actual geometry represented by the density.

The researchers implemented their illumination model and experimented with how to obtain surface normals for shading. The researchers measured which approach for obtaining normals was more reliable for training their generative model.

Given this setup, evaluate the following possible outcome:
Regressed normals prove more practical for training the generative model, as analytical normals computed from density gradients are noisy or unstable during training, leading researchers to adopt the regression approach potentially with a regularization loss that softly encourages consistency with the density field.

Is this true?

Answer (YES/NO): YES